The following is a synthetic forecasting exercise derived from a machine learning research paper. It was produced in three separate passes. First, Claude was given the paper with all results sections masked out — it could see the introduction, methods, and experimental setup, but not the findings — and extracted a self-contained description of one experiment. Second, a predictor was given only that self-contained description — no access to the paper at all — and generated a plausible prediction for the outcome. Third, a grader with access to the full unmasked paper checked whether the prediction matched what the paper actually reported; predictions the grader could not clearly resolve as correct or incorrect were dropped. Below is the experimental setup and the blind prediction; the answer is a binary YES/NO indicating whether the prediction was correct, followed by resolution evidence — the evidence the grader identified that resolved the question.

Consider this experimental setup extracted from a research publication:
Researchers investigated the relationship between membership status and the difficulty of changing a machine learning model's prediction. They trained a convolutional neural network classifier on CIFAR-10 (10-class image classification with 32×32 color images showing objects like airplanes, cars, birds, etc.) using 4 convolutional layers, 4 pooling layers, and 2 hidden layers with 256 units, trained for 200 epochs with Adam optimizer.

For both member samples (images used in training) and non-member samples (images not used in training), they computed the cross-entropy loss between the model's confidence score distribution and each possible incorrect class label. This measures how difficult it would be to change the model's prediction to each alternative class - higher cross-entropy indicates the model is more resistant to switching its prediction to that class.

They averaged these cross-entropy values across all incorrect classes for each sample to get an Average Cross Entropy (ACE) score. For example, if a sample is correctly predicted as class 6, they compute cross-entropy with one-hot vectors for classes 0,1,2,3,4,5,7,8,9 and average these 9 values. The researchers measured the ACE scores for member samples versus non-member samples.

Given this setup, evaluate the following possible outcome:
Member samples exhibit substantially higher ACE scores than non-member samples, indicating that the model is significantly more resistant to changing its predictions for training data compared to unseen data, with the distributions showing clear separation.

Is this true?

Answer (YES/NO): YES